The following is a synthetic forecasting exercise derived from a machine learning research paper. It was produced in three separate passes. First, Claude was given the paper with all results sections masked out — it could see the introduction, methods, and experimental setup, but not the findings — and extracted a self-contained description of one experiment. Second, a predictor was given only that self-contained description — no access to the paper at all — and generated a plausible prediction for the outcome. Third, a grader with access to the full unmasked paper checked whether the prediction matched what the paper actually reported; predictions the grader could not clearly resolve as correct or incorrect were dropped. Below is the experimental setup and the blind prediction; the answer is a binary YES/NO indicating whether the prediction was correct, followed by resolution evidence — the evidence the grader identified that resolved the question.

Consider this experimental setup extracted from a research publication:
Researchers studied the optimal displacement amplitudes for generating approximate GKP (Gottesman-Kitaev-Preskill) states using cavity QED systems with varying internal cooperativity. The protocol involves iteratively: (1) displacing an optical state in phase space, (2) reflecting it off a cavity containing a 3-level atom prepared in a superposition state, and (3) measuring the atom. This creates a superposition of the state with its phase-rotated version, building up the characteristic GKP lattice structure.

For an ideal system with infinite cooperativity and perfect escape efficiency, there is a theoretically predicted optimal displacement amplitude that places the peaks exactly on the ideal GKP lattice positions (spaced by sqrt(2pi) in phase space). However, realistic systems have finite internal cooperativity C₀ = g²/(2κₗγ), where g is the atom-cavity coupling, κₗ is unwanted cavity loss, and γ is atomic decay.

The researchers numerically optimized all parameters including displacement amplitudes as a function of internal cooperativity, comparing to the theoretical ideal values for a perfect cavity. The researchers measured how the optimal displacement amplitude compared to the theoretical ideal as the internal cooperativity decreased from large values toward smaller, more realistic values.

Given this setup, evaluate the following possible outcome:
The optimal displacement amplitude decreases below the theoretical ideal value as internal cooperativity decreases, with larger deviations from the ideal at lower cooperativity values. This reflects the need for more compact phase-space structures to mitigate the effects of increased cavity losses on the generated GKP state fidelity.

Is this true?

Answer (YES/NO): NO